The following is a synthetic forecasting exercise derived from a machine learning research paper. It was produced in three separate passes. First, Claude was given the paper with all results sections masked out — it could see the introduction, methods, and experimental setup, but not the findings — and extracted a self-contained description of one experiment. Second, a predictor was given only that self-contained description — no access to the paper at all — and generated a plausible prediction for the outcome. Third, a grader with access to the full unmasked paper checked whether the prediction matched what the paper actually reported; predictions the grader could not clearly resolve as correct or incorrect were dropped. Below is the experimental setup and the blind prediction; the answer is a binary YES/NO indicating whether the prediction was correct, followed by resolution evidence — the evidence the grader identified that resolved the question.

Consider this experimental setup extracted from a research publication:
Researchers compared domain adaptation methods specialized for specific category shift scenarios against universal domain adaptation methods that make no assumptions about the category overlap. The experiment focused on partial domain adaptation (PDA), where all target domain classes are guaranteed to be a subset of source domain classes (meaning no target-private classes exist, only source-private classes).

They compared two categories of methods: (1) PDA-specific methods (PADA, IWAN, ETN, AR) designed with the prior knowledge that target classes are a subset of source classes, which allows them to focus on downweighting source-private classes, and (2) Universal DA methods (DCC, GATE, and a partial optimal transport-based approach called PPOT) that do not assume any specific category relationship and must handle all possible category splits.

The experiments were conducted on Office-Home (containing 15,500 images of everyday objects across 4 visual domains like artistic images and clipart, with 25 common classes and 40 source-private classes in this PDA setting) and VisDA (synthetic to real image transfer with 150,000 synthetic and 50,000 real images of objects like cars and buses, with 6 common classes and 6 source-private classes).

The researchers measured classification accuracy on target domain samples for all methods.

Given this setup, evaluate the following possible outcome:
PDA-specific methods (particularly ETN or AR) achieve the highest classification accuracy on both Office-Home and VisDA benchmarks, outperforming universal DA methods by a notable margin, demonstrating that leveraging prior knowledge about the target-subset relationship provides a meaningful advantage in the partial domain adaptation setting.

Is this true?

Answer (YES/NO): YES